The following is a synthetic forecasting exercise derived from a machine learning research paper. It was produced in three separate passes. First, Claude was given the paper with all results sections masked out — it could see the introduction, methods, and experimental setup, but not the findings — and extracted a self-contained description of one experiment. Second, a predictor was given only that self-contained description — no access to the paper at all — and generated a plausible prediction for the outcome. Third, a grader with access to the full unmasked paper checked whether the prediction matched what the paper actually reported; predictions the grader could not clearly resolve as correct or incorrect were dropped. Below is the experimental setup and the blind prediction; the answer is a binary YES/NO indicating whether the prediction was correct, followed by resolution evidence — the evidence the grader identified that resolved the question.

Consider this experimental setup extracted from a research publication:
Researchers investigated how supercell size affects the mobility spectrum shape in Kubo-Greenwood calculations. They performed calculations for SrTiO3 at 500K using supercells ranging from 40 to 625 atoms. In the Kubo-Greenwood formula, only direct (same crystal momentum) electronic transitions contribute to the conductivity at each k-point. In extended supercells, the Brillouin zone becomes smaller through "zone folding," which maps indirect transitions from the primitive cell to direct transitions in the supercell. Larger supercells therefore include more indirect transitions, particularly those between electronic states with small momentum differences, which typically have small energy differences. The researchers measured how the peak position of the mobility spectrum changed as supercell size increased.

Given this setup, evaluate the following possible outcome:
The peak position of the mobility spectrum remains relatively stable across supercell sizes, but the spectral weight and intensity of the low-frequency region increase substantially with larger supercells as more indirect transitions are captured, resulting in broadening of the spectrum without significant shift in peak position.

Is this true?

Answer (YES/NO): NO